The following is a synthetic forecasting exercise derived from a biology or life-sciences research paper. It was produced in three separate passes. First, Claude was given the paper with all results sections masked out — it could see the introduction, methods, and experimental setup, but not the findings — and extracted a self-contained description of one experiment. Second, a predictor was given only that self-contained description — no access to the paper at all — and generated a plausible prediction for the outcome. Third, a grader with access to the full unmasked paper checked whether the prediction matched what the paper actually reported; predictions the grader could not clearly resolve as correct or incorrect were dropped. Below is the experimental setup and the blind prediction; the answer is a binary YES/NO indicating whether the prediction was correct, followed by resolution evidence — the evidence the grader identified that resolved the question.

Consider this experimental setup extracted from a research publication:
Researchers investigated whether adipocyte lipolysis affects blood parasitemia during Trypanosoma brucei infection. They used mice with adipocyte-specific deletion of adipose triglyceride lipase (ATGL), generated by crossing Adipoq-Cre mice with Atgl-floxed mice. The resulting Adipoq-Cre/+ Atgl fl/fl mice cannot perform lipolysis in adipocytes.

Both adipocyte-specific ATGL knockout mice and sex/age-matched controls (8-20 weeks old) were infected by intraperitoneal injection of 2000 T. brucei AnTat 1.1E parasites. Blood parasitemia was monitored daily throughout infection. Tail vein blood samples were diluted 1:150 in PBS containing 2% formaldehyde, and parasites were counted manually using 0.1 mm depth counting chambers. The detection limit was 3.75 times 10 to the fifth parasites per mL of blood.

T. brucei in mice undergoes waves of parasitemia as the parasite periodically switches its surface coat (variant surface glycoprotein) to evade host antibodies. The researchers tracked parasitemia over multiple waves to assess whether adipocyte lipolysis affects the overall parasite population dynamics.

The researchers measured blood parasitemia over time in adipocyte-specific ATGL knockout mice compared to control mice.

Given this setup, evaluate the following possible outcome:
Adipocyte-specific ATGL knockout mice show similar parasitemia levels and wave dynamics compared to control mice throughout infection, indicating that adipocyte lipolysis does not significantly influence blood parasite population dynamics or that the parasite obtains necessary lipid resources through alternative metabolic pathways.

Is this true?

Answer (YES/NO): YES